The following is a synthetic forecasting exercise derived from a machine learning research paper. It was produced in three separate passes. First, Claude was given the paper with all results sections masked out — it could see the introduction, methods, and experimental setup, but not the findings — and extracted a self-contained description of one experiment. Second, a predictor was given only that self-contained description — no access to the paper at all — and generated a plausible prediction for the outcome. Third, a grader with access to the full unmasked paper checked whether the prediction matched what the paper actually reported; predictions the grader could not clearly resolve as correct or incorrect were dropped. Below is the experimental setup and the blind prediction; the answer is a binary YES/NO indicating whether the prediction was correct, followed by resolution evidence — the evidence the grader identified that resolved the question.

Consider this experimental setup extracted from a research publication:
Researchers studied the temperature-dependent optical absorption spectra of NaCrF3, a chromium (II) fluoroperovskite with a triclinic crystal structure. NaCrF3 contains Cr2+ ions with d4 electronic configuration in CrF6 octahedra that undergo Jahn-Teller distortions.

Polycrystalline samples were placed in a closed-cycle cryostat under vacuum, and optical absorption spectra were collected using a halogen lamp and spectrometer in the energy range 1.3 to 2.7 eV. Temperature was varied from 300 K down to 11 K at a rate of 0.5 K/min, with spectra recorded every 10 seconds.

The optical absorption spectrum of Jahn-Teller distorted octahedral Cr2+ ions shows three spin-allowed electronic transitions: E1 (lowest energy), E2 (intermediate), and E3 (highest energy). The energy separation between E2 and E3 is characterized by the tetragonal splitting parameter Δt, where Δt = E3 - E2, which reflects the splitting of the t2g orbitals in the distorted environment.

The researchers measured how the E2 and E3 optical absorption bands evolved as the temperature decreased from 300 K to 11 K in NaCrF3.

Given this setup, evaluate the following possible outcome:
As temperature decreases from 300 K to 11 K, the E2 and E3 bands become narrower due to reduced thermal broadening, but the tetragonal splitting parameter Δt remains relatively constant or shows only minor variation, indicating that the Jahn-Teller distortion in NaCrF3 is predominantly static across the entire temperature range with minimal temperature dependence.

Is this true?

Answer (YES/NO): NO